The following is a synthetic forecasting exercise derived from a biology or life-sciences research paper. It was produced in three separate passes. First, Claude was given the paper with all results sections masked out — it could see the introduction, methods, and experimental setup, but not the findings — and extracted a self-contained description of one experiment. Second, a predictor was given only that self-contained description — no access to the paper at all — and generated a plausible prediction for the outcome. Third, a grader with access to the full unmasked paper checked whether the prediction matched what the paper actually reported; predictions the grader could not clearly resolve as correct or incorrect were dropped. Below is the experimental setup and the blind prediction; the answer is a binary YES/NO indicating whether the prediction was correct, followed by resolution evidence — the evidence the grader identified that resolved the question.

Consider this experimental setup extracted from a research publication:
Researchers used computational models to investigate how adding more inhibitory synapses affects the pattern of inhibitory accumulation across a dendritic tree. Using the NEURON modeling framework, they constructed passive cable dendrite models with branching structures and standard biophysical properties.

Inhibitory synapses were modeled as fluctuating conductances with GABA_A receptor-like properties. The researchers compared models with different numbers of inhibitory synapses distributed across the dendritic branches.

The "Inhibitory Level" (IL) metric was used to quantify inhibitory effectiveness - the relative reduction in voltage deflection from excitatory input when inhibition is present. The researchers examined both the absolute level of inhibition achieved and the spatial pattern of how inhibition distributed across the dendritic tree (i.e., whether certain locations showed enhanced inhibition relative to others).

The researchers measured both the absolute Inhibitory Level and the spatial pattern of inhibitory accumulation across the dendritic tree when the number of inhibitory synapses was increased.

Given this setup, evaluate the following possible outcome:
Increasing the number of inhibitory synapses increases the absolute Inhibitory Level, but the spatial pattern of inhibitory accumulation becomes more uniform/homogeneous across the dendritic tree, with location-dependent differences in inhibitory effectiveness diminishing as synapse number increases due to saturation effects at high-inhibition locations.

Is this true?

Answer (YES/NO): NO